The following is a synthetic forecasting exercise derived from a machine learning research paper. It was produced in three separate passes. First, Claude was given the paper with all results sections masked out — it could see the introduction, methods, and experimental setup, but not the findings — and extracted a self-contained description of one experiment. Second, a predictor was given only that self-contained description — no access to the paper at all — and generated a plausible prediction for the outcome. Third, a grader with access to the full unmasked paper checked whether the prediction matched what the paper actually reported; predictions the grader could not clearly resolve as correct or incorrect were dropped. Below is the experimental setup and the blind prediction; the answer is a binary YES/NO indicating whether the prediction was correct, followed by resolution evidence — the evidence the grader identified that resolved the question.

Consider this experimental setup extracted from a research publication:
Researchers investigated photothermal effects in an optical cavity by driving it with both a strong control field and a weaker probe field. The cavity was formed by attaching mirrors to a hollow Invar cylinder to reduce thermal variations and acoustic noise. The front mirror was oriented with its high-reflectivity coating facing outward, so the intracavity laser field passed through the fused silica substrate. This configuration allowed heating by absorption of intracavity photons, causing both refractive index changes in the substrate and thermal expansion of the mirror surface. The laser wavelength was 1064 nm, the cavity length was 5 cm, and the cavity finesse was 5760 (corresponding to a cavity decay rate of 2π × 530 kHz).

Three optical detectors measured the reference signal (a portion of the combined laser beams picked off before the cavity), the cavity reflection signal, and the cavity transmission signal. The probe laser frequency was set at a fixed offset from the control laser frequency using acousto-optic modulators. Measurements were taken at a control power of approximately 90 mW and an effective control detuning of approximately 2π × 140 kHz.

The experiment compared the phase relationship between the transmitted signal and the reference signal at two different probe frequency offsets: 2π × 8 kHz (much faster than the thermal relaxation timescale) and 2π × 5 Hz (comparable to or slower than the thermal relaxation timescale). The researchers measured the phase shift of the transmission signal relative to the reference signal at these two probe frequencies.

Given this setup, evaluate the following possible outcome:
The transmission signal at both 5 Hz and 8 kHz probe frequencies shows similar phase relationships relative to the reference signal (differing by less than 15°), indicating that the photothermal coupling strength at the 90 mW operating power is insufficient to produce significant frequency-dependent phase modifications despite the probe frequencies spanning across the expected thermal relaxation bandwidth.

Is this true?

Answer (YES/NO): NO